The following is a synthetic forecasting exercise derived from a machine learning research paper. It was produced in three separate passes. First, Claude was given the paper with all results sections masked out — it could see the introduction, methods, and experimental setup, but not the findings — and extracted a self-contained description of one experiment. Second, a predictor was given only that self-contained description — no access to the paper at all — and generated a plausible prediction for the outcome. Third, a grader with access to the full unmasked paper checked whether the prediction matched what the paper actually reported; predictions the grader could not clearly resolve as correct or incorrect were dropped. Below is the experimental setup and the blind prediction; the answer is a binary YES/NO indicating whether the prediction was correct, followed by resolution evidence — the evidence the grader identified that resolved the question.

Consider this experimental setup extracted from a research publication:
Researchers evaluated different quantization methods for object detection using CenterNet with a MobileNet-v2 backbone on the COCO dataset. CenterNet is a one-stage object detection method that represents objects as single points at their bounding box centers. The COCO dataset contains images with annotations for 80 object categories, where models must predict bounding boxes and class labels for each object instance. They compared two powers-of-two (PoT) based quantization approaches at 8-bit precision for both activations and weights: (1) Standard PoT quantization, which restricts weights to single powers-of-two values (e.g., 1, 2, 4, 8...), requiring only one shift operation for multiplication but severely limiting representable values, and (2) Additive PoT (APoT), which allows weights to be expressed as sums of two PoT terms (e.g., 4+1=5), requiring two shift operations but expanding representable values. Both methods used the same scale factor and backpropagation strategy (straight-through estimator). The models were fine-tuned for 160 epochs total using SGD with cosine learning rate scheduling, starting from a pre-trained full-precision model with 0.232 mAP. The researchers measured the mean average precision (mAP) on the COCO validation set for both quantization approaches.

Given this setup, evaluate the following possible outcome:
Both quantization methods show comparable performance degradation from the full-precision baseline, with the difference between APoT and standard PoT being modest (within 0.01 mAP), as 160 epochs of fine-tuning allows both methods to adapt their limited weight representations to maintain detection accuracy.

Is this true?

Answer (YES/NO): NO